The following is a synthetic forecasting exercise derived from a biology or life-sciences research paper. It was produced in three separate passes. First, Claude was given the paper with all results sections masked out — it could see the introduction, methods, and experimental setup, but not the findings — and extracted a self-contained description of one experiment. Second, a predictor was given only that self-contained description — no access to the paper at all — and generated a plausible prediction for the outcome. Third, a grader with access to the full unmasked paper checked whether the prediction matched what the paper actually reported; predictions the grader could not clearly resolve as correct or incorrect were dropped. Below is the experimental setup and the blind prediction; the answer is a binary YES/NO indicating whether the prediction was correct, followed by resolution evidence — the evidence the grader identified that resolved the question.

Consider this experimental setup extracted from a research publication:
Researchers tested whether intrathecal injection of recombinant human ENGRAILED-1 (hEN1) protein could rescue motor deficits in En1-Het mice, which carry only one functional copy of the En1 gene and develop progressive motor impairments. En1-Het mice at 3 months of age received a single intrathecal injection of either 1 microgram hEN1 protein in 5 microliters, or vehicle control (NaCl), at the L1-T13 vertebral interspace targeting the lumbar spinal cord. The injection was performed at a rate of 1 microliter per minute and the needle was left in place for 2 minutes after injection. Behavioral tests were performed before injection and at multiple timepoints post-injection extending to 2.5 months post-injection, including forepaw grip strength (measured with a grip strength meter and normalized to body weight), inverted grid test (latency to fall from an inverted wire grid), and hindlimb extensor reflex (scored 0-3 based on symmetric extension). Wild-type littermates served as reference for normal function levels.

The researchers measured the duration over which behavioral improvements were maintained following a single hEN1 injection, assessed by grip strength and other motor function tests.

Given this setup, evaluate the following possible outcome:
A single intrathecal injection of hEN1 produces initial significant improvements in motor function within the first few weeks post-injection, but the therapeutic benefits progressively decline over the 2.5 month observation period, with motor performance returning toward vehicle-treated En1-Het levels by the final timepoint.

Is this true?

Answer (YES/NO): NO